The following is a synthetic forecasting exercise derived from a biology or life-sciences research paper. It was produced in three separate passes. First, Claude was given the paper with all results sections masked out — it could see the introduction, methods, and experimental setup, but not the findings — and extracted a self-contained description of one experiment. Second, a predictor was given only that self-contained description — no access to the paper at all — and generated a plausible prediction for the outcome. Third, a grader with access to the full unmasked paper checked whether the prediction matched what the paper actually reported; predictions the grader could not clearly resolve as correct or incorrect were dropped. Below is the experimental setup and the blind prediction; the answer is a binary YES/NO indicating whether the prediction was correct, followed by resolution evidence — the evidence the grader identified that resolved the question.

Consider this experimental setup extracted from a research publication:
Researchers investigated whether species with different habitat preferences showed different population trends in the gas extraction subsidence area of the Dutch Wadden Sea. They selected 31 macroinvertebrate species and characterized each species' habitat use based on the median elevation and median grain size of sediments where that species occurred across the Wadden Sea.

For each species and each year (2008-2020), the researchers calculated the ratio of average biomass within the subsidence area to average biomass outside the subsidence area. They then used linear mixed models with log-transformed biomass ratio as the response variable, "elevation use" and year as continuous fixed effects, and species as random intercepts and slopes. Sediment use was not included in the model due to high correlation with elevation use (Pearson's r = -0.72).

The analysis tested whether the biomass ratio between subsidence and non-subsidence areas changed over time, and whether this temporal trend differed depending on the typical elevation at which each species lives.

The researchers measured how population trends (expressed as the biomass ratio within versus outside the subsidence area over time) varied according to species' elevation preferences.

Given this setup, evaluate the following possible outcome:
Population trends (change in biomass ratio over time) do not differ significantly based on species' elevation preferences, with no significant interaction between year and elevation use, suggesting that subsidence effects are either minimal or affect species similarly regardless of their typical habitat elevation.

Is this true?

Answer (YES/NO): NO